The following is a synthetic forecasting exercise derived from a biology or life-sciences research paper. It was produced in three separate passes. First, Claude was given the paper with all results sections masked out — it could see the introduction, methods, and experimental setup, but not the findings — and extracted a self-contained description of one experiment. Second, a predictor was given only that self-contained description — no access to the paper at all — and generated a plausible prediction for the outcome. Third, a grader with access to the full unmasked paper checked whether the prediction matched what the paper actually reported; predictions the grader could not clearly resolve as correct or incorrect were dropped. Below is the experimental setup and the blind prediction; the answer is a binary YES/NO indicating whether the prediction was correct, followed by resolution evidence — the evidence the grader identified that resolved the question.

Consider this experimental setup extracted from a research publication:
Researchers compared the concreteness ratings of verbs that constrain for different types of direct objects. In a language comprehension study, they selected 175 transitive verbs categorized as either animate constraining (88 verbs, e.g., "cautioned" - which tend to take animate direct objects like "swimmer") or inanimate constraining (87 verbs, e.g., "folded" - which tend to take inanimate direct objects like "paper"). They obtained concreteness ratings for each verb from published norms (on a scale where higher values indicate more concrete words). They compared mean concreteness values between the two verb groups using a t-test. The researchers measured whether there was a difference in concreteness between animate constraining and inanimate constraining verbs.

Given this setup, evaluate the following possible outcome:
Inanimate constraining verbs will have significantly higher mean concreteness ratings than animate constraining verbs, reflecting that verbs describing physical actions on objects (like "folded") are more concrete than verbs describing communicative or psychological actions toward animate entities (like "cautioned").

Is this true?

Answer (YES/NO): YES